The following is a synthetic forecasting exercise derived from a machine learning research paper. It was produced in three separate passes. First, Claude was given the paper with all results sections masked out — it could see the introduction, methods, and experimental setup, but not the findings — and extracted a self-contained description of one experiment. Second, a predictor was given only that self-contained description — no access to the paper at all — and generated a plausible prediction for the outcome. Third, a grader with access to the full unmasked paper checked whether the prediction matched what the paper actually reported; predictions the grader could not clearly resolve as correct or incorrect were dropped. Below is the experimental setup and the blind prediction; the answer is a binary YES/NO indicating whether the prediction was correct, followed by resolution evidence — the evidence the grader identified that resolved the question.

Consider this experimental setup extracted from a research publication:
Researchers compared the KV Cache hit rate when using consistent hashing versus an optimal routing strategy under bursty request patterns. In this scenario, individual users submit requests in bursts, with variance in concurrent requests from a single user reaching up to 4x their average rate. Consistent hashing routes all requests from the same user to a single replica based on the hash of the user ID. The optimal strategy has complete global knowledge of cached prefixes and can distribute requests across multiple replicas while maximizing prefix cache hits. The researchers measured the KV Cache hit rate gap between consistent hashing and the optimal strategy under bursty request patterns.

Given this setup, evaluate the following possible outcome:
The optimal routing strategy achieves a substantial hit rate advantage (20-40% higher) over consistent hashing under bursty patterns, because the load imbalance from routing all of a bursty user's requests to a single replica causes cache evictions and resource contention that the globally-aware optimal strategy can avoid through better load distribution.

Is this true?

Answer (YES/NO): NO